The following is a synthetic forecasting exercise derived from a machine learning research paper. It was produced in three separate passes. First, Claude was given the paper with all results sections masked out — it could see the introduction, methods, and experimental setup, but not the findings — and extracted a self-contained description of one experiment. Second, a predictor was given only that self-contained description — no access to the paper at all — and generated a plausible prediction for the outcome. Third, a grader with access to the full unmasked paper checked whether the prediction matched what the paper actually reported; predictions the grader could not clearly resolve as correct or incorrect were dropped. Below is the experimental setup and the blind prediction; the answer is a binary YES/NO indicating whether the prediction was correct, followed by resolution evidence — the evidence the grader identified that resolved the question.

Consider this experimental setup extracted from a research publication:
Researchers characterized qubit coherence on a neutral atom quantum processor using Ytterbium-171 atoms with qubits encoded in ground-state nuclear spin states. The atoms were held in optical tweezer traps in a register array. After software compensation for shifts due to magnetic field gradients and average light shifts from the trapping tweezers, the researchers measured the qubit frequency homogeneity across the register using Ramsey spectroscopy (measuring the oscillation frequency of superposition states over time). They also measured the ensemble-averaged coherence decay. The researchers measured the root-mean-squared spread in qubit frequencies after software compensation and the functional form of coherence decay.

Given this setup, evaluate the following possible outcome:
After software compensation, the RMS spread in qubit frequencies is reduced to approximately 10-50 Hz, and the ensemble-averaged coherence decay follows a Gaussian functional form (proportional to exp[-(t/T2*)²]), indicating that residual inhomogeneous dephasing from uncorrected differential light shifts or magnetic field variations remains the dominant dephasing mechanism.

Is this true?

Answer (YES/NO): NO